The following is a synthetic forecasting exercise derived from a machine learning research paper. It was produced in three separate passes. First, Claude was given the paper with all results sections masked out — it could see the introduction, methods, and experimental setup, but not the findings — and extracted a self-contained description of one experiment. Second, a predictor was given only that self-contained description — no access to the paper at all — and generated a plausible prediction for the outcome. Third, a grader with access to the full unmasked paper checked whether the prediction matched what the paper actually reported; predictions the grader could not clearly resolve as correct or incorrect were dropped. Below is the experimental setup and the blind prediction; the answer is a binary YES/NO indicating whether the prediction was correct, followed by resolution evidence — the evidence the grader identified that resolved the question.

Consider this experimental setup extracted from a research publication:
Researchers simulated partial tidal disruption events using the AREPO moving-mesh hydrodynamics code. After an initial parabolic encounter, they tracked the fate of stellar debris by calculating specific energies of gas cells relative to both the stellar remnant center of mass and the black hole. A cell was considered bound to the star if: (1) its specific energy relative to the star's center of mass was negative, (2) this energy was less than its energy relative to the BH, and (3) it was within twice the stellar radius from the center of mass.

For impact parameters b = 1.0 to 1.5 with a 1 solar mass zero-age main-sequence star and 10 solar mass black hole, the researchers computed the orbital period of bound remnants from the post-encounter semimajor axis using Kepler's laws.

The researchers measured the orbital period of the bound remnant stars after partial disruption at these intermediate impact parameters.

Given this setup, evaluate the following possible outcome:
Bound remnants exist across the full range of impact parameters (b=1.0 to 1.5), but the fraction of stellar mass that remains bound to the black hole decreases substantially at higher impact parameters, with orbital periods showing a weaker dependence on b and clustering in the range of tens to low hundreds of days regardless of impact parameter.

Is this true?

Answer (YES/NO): NO